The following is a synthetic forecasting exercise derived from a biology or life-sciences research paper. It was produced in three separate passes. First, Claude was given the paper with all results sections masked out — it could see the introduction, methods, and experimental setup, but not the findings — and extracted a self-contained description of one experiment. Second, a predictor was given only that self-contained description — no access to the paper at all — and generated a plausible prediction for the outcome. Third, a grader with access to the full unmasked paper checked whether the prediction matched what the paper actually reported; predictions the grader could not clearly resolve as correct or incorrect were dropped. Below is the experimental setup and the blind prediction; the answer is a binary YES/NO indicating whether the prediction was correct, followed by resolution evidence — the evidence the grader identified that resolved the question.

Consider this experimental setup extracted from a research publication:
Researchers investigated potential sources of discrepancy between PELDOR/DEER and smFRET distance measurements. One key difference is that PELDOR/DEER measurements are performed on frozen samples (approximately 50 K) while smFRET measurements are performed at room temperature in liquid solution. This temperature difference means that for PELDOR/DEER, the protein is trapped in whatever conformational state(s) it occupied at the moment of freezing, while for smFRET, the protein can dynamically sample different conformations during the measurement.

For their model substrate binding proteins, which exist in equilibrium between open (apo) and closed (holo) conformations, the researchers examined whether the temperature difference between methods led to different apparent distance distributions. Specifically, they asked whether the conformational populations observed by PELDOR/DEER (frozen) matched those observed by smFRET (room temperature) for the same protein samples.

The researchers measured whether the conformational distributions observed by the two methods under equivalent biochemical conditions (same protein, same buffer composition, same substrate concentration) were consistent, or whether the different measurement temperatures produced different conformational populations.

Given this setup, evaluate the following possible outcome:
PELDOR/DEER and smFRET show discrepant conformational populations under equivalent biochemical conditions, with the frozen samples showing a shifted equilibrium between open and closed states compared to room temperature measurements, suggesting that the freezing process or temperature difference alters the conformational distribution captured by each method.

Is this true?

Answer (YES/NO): YES